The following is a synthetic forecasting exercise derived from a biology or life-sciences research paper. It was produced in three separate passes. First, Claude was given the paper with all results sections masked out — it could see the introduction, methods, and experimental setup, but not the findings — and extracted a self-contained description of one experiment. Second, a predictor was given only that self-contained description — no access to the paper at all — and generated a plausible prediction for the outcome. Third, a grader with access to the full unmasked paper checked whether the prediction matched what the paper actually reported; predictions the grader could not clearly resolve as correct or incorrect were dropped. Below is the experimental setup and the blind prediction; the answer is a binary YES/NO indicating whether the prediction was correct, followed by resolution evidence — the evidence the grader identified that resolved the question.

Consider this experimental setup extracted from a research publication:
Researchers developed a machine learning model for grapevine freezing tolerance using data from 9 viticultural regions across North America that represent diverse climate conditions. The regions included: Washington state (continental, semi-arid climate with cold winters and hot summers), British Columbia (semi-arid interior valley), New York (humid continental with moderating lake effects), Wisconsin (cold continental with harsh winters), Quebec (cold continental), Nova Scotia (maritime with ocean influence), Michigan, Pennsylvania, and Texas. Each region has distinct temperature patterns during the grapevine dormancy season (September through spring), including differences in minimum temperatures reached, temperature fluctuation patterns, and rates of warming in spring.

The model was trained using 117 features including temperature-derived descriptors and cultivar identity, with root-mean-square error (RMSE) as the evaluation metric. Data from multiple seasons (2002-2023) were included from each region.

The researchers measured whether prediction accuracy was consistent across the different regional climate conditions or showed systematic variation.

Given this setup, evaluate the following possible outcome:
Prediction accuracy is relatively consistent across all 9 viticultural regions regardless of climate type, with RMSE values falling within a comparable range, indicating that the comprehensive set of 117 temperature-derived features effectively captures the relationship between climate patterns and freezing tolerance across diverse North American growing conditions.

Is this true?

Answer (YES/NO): NO